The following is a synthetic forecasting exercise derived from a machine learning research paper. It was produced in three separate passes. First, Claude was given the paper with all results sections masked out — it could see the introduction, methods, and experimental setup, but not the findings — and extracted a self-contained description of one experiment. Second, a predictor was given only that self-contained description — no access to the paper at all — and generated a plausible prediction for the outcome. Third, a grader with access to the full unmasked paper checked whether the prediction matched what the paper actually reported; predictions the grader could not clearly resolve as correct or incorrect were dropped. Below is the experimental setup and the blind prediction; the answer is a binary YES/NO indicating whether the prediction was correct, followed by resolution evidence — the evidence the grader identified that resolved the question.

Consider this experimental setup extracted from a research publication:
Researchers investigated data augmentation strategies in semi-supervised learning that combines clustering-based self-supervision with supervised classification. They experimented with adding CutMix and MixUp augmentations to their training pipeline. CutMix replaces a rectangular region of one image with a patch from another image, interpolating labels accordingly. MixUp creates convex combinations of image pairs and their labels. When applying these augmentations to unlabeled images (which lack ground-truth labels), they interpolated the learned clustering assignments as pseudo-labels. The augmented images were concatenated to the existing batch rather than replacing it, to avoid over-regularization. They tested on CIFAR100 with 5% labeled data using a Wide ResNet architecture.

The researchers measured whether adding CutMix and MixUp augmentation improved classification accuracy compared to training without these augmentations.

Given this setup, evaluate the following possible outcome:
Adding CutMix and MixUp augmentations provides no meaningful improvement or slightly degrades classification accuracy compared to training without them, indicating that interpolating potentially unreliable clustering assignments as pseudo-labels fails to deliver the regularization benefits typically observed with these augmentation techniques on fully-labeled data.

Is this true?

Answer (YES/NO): NO